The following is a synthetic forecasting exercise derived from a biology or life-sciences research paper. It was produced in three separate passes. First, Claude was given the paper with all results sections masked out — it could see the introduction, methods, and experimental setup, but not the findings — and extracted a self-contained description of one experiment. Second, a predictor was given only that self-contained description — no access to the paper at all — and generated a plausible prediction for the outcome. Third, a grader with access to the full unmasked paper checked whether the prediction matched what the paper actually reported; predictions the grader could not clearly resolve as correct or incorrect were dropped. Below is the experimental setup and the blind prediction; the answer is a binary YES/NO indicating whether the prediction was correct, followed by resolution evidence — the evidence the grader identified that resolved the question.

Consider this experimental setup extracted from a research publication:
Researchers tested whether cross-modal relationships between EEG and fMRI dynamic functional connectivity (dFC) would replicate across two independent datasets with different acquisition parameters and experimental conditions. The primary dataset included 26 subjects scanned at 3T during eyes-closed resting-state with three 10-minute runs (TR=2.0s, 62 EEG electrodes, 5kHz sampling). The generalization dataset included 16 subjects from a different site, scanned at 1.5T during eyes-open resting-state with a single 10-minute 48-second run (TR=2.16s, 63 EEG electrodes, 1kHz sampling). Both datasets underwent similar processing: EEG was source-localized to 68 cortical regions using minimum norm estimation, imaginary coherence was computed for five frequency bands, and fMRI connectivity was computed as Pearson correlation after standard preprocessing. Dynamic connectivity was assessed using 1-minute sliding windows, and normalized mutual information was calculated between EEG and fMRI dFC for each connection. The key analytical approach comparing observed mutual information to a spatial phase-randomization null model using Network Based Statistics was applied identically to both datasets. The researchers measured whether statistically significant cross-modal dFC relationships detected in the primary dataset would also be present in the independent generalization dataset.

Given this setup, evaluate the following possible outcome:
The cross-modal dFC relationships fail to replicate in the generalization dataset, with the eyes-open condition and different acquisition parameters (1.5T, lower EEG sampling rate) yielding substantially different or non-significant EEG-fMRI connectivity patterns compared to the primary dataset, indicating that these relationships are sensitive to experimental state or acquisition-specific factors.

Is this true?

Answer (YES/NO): NO